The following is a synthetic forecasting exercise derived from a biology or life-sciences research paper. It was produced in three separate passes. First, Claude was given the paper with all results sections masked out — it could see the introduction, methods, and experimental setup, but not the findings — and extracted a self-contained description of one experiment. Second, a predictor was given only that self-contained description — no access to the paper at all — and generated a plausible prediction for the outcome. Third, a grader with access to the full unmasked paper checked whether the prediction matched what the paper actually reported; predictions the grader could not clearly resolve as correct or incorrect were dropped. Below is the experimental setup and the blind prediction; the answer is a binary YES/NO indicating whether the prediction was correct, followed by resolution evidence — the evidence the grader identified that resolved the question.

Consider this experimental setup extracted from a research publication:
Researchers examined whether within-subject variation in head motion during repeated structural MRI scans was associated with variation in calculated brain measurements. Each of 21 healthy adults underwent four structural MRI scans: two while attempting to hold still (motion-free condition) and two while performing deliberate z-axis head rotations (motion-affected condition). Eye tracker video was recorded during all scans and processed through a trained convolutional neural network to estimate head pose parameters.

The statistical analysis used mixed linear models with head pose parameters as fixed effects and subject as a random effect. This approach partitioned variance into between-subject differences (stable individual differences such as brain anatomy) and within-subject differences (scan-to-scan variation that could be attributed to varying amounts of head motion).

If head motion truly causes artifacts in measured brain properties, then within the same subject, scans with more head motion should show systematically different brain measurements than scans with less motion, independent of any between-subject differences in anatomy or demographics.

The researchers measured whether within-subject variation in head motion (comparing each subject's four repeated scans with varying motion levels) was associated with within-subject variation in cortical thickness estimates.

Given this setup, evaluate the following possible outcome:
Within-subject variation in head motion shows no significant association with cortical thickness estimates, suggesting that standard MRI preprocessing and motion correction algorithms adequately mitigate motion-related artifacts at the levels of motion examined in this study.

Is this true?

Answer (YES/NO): NO